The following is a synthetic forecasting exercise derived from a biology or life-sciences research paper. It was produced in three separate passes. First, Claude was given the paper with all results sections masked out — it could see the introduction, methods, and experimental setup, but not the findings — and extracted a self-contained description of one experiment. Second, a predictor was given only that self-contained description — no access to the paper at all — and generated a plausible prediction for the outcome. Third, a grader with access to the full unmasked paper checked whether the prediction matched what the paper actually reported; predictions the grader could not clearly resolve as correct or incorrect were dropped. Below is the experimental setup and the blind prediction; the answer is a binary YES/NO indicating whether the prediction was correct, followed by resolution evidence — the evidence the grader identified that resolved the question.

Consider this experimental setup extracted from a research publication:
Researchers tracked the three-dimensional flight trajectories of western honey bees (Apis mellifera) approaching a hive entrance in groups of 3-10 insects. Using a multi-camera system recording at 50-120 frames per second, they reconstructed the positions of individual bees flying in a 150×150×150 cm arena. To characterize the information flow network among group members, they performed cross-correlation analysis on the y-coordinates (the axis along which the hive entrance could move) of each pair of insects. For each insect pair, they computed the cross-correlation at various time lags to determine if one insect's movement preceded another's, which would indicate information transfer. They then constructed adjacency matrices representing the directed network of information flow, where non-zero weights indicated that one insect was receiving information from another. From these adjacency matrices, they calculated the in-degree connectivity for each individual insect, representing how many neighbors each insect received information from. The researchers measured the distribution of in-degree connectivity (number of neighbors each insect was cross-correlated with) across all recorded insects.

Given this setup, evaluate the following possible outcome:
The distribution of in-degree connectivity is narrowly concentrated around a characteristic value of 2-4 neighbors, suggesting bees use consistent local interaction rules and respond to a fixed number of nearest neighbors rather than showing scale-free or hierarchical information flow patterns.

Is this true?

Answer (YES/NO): YES